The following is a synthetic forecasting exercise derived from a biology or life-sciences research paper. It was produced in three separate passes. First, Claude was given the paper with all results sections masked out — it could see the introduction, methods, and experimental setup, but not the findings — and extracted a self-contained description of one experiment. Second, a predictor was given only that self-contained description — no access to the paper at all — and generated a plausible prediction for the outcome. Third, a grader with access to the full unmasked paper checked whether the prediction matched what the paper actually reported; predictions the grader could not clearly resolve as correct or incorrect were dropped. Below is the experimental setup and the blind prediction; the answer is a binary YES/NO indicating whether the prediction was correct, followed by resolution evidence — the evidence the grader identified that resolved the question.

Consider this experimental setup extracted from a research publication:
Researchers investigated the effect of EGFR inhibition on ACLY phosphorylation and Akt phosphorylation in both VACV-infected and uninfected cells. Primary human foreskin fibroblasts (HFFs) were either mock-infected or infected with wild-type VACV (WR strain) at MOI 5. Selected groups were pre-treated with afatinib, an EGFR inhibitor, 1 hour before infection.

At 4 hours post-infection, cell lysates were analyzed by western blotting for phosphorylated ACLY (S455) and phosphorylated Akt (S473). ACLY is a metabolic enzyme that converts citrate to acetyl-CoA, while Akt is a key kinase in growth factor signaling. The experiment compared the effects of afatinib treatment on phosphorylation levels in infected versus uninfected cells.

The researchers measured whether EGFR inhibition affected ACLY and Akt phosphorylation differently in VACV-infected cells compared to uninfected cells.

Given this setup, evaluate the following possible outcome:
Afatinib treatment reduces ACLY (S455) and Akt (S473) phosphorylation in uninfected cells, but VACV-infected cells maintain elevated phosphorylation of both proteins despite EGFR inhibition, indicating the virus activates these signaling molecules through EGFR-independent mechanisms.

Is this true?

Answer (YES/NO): NO